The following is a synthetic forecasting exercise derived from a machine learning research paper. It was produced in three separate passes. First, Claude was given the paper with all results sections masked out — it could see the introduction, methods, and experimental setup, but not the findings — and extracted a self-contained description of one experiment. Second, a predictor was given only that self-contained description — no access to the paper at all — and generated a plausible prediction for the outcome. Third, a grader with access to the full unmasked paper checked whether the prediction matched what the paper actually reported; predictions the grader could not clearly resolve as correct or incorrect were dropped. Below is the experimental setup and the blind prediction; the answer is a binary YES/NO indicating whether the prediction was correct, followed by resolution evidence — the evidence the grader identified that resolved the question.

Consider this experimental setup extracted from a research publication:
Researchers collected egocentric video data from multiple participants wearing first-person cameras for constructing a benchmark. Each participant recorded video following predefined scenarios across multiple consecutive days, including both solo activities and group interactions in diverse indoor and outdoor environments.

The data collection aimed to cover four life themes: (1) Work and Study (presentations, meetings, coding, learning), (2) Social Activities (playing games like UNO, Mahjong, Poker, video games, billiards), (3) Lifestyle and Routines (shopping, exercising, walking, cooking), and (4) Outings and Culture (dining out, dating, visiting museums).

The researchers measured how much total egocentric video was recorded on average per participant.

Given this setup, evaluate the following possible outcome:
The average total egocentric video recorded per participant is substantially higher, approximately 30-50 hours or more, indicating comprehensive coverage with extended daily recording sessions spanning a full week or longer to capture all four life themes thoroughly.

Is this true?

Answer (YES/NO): NO